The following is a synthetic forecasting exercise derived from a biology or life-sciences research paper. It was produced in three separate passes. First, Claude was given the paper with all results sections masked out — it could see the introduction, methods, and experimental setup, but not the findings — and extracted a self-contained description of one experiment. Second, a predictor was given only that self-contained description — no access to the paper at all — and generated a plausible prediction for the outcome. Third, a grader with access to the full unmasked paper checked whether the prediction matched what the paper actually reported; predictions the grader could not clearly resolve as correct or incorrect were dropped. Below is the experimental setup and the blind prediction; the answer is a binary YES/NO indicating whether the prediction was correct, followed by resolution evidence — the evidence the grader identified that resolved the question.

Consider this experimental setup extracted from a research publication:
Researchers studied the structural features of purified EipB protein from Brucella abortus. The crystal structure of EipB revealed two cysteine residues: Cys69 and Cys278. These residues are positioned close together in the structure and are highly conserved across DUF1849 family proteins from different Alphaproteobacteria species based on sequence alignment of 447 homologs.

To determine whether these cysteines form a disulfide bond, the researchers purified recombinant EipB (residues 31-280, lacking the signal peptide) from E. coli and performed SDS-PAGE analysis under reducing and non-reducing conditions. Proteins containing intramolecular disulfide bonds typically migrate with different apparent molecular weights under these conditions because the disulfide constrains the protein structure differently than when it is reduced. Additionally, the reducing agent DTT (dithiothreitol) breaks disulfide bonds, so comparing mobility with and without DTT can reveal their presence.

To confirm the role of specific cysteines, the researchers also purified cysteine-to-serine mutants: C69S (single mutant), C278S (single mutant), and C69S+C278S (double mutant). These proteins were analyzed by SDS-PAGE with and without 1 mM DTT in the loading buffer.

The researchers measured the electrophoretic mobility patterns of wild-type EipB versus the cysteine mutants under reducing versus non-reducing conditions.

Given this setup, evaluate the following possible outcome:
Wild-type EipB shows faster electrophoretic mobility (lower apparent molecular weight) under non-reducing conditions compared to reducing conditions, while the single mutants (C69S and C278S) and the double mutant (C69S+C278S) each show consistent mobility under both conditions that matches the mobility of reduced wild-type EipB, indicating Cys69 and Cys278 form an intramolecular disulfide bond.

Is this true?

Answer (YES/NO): NO